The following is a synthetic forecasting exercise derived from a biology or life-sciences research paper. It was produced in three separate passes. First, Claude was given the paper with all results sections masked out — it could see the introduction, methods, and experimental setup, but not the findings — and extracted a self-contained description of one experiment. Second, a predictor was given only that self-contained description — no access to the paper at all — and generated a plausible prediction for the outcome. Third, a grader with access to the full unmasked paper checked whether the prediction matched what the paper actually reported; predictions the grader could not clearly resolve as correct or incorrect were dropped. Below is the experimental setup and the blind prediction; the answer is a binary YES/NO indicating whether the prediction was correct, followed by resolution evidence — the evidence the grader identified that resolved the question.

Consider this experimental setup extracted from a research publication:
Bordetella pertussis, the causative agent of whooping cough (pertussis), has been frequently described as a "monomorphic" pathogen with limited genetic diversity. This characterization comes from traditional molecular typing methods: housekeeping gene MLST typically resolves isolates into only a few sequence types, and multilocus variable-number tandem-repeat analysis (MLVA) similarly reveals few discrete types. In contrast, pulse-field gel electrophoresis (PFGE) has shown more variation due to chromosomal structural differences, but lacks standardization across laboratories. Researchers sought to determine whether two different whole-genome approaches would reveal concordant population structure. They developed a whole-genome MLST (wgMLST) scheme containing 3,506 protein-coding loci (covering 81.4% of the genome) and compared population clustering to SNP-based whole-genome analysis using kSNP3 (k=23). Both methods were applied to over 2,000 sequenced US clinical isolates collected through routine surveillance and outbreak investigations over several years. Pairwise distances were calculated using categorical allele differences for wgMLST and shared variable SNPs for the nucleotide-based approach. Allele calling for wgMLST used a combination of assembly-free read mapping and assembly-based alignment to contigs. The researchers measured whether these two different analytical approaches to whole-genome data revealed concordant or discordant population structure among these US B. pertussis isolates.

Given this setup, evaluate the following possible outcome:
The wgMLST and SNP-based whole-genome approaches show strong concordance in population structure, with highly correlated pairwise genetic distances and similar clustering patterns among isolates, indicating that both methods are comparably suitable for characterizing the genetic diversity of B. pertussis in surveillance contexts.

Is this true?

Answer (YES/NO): YES